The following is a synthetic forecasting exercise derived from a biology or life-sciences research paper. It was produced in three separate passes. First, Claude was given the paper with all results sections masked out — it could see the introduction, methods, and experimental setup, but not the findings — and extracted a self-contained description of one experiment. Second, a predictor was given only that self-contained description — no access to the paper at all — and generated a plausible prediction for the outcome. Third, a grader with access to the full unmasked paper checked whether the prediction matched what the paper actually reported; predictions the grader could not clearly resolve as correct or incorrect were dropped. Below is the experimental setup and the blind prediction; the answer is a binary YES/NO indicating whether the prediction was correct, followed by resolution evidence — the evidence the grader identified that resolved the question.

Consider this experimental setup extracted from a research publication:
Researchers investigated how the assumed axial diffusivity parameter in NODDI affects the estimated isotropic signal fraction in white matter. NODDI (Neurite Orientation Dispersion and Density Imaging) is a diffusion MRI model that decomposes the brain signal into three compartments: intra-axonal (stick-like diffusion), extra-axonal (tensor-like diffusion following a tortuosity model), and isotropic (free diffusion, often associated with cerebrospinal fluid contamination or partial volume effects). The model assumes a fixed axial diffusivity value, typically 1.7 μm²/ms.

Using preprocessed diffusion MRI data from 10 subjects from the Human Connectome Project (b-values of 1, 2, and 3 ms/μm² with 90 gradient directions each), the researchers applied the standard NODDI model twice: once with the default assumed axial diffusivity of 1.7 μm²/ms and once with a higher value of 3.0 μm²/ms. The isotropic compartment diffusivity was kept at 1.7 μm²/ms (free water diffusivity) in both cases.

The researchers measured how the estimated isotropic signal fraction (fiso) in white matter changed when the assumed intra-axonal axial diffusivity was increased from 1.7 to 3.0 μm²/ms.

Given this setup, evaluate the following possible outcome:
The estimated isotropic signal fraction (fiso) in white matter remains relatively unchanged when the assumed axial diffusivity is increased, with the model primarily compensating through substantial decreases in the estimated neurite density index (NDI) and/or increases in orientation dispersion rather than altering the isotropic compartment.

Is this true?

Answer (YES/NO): NO